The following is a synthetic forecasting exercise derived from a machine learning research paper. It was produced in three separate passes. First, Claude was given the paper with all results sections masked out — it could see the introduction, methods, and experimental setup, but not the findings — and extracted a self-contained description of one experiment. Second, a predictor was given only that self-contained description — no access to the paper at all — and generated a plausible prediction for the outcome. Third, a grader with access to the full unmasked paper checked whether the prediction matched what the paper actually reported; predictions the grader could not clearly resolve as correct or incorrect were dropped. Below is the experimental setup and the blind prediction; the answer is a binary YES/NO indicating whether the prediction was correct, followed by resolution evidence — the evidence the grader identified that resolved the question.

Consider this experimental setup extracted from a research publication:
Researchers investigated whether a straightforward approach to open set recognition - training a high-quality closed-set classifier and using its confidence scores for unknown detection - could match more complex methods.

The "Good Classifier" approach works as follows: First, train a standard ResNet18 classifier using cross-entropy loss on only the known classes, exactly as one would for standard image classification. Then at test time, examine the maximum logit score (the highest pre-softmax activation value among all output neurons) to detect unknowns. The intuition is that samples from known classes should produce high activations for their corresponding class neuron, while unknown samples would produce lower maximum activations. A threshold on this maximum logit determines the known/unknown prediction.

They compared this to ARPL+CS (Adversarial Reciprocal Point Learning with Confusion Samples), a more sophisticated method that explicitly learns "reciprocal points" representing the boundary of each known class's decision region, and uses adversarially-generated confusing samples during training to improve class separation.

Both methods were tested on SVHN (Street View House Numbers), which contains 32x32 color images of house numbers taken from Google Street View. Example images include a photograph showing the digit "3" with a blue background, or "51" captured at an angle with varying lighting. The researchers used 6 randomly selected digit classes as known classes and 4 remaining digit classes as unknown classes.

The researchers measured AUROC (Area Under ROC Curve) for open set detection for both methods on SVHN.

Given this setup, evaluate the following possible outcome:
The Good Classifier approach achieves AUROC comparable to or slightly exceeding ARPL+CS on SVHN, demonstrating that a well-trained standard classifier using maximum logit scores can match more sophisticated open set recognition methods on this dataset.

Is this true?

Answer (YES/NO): NO